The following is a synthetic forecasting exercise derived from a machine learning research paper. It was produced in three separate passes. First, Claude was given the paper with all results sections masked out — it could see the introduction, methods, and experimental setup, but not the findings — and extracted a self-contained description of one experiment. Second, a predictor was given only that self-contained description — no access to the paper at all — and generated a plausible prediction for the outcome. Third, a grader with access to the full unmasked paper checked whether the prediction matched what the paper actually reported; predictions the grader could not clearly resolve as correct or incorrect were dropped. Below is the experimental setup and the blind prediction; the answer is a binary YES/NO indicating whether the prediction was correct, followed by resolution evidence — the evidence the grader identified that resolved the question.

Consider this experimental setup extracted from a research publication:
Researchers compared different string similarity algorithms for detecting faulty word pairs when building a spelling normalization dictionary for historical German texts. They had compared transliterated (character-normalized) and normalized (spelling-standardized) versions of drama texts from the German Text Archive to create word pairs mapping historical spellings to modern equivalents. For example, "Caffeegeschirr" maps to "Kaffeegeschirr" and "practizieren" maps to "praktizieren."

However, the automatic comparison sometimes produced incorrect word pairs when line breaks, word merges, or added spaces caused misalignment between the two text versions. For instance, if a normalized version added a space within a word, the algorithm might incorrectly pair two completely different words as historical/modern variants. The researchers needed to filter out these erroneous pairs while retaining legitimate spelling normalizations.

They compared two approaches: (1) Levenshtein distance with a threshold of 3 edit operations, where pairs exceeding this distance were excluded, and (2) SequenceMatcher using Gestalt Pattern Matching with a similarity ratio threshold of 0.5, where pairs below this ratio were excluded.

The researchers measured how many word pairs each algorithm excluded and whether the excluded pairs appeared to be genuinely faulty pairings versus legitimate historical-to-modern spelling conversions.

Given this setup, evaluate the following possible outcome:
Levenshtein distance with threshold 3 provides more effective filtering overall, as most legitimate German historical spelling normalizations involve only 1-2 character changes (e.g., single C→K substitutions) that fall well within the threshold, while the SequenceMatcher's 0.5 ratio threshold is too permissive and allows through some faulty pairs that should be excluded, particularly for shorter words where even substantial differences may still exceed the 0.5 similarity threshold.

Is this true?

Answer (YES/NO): NO